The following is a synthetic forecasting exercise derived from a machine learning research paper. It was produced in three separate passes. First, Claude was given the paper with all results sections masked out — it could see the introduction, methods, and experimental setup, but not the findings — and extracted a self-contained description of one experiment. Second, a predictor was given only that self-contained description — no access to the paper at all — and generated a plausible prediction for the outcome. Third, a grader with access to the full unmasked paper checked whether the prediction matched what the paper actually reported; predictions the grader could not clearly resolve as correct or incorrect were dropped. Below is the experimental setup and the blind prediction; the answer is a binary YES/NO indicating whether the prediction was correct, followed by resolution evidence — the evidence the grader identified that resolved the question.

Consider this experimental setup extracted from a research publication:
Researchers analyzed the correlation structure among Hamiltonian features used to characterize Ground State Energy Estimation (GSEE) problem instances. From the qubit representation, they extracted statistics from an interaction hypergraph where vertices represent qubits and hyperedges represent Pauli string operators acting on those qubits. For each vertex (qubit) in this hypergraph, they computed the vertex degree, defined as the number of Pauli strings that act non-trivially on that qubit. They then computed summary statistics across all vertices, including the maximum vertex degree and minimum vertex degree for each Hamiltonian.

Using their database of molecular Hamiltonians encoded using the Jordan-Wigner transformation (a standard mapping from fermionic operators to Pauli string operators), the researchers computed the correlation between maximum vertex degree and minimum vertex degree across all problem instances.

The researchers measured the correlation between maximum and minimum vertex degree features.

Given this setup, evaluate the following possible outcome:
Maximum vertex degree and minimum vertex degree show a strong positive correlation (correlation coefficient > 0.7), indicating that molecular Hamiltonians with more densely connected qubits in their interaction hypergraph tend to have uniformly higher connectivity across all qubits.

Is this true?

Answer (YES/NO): YES